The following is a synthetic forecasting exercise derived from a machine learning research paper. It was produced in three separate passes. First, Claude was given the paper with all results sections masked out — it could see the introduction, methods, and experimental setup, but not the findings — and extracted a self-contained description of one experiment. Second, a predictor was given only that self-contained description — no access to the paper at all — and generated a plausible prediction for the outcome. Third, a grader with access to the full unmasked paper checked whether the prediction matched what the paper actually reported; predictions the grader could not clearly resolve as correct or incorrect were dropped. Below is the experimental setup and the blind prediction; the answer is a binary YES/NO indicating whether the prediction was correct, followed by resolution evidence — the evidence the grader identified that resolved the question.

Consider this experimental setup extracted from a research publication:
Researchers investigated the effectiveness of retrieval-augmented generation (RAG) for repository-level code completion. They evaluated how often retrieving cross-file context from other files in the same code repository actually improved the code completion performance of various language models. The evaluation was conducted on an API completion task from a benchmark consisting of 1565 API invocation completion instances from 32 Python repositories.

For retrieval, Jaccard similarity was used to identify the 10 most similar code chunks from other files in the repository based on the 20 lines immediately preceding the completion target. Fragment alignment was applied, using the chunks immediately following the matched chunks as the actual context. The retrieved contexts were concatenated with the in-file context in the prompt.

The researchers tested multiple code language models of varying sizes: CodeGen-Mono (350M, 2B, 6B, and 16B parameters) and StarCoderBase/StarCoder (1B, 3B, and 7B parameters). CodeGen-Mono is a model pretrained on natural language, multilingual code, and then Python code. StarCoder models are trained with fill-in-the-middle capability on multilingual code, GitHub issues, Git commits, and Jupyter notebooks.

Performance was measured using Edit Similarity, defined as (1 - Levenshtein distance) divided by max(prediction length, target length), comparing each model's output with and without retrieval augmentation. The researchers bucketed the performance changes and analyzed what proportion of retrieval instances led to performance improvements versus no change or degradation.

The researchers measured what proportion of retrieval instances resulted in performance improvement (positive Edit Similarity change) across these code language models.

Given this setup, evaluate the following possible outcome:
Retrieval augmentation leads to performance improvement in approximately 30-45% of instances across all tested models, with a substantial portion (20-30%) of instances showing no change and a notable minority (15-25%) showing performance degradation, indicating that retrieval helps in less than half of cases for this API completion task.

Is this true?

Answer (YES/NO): NO